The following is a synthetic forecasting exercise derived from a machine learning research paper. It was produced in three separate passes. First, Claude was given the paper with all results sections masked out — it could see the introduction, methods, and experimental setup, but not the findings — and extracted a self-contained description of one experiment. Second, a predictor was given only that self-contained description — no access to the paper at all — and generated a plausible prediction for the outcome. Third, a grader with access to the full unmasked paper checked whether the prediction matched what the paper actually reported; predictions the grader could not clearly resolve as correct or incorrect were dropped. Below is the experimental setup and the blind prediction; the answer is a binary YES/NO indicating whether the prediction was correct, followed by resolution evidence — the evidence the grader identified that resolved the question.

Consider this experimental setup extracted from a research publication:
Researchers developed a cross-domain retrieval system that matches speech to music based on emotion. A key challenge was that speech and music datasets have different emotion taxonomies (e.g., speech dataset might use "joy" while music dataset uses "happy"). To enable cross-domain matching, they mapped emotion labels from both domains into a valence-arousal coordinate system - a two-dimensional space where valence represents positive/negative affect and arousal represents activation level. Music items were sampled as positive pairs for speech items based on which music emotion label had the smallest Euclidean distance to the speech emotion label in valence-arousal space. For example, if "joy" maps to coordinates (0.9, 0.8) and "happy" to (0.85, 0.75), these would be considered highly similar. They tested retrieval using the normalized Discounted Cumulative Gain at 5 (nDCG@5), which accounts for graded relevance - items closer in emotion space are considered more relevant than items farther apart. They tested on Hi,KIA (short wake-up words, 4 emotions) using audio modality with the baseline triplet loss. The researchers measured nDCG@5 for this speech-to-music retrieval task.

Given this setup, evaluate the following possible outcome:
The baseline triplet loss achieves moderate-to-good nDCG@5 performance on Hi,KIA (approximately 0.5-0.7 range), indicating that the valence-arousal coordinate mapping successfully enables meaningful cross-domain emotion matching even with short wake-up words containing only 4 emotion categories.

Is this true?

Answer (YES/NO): NO